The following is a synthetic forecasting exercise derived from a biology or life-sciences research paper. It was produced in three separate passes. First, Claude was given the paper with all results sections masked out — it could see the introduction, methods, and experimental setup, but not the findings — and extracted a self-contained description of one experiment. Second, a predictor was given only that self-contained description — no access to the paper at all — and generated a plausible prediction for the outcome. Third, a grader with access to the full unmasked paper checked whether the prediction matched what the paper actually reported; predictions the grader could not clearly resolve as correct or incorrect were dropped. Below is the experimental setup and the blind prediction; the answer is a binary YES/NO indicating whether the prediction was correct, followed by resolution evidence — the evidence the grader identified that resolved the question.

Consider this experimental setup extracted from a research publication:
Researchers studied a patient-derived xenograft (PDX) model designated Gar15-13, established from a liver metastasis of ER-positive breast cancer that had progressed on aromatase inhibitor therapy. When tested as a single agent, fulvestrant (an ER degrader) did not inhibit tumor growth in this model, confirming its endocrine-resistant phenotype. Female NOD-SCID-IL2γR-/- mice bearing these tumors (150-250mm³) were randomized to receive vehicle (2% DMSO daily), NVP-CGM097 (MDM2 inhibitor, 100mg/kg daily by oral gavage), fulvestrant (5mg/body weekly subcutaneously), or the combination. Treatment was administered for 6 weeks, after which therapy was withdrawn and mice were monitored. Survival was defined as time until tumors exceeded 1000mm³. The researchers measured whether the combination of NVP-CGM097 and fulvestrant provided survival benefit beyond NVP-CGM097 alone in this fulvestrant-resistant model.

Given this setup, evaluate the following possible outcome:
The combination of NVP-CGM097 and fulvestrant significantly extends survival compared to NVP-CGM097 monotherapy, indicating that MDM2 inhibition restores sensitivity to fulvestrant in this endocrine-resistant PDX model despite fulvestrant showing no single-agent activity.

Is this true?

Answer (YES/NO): YES